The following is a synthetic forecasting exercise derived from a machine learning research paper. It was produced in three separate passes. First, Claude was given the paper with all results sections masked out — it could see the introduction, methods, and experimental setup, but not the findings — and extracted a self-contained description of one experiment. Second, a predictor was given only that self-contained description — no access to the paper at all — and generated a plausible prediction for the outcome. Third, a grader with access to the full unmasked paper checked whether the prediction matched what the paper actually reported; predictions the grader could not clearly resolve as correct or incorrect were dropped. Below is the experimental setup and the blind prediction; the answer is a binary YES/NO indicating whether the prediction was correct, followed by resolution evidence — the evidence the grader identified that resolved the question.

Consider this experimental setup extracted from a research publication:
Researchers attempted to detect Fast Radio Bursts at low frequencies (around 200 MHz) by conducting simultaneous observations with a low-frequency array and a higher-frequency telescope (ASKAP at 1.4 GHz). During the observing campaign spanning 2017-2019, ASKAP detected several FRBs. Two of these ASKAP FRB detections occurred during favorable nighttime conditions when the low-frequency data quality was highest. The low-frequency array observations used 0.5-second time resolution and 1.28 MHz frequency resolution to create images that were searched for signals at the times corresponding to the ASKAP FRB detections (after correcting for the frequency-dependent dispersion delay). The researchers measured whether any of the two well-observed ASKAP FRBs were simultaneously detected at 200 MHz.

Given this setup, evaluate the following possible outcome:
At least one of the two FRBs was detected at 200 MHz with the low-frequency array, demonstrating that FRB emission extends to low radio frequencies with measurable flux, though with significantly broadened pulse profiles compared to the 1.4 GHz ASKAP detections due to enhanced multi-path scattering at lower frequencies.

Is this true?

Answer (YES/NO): NO